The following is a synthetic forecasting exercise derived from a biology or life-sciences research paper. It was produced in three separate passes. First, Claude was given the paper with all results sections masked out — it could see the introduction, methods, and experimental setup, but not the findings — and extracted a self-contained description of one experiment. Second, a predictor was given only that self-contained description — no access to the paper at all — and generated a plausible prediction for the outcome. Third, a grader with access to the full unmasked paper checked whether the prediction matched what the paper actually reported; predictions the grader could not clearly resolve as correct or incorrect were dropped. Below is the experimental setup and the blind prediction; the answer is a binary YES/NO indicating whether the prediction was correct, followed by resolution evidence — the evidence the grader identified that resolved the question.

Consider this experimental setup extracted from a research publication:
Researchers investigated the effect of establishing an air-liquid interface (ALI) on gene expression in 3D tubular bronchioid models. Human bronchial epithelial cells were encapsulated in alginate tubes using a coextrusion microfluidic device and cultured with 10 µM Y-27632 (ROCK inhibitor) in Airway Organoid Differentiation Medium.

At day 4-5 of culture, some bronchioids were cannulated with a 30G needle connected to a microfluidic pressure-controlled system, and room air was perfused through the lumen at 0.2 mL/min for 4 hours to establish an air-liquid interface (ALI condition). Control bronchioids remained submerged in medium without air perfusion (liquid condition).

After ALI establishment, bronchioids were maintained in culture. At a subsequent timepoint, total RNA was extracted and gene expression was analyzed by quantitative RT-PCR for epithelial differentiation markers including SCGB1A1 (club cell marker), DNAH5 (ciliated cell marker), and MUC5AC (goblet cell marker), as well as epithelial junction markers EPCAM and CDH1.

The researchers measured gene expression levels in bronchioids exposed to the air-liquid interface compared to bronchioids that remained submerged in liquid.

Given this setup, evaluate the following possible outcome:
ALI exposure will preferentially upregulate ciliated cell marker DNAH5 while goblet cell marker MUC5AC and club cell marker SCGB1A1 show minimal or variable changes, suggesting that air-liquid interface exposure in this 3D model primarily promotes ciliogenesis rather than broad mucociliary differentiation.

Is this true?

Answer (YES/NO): NO